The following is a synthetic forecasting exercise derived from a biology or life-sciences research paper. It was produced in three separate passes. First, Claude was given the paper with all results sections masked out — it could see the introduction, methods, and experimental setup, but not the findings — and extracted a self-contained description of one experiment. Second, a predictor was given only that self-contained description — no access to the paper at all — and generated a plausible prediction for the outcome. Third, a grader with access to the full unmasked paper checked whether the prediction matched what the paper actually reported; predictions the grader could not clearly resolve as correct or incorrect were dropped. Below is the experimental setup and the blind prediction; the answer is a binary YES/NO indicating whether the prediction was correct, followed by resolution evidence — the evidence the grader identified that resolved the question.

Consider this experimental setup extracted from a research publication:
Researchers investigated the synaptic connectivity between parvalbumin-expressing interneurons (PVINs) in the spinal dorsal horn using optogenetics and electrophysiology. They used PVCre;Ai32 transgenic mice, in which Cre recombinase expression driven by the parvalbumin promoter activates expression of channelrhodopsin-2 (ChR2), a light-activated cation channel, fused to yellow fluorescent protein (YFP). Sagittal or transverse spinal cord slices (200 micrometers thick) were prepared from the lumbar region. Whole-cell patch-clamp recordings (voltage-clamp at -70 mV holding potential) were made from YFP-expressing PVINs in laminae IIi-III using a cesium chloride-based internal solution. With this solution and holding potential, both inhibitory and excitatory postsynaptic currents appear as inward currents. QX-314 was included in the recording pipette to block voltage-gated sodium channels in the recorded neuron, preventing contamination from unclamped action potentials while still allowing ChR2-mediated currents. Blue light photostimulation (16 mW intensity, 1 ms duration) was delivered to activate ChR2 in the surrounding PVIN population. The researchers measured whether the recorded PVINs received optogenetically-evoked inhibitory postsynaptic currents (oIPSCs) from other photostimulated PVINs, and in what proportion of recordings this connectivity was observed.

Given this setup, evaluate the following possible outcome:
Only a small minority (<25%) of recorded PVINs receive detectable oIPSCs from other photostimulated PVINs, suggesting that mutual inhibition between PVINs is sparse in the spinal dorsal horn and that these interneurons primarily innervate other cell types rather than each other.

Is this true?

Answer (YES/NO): NO